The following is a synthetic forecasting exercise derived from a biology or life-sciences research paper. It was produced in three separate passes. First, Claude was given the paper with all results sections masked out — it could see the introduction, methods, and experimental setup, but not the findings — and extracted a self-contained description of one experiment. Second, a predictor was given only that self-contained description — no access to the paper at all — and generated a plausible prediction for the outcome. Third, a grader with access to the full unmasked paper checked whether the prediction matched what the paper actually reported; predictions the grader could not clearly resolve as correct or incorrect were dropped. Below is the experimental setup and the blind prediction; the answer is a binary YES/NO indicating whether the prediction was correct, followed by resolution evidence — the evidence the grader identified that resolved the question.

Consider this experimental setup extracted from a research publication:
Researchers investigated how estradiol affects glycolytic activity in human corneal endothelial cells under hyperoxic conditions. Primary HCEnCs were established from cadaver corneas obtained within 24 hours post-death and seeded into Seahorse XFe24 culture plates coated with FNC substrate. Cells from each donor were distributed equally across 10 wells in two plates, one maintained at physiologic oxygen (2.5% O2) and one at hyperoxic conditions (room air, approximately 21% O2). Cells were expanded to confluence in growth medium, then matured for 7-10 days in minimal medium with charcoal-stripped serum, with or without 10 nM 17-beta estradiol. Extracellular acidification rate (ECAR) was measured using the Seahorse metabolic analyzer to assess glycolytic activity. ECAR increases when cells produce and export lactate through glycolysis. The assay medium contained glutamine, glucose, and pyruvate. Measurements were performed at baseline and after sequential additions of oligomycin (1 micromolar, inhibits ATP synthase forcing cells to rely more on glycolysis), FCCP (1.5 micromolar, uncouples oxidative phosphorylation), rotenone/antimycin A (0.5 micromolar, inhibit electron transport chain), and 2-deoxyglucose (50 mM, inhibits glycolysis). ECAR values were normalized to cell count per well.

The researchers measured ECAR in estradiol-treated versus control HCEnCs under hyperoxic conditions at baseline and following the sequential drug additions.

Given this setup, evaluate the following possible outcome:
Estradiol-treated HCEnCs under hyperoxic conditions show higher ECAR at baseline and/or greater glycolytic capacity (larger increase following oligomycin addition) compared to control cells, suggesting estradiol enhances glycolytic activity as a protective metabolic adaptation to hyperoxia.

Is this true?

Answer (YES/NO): NO